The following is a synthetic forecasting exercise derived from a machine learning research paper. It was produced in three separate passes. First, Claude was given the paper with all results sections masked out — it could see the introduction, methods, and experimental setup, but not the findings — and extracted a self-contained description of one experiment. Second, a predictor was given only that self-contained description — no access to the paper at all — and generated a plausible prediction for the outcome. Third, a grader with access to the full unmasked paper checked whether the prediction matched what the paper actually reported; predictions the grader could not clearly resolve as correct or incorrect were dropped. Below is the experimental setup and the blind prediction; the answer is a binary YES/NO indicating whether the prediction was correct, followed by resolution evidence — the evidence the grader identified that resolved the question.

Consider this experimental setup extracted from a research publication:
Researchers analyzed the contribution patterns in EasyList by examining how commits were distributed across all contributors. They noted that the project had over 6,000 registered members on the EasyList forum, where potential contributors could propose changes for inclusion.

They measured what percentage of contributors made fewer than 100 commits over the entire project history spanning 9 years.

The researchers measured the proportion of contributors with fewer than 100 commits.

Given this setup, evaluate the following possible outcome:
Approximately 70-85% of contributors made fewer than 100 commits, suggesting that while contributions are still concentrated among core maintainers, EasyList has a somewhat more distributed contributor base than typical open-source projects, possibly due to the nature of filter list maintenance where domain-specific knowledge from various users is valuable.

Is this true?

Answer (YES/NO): NO